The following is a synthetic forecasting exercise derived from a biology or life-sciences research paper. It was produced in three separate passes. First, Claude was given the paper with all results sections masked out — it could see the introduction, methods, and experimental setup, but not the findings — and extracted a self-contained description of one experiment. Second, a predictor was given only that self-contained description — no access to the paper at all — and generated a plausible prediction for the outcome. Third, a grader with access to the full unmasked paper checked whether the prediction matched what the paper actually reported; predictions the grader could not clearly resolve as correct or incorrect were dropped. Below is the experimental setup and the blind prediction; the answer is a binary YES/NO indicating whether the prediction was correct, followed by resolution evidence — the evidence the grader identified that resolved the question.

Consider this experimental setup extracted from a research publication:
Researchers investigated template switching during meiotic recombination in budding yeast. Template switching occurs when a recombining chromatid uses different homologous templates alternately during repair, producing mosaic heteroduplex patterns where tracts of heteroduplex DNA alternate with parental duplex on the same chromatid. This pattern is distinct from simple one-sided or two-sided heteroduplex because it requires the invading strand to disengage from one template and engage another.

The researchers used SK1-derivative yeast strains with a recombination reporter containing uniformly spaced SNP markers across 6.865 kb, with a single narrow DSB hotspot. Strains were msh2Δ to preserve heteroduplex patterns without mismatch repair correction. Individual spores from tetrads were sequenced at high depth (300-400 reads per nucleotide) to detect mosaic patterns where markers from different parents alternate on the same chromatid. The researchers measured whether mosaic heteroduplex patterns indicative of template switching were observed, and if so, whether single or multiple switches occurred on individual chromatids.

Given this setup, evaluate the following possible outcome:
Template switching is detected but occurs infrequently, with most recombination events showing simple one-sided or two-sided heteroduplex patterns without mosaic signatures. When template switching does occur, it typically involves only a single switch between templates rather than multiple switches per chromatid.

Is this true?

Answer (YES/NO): NO